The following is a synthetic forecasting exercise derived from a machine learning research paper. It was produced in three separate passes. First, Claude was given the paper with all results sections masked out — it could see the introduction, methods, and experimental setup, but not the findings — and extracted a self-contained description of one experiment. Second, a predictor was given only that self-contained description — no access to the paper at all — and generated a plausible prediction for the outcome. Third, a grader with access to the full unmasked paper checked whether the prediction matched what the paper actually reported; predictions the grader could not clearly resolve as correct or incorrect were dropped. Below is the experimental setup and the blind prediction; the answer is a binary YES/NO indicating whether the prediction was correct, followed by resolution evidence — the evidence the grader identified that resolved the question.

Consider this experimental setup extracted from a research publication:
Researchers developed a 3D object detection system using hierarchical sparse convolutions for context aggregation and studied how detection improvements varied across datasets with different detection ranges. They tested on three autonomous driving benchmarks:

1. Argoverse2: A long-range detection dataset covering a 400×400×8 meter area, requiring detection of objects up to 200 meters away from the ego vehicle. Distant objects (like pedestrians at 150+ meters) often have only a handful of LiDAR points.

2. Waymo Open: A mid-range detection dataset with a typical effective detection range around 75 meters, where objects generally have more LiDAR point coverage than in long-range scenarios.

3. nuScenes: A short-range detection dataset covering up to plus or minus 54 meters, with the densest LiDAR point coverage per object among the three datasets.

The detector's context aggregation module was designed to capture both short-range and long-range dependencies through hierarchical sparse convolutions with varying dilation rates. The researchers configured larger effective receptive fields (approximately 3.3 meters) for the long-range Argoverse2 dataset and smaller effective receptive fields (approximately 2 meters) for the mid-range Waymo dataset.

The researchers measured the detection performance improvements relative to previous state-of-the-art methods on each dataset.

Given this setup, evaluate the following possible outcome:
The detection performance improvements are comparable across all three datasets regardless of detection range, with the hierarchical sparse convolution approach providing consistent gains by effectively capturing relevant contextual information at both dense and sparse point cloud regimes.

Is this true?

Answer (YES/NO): NO